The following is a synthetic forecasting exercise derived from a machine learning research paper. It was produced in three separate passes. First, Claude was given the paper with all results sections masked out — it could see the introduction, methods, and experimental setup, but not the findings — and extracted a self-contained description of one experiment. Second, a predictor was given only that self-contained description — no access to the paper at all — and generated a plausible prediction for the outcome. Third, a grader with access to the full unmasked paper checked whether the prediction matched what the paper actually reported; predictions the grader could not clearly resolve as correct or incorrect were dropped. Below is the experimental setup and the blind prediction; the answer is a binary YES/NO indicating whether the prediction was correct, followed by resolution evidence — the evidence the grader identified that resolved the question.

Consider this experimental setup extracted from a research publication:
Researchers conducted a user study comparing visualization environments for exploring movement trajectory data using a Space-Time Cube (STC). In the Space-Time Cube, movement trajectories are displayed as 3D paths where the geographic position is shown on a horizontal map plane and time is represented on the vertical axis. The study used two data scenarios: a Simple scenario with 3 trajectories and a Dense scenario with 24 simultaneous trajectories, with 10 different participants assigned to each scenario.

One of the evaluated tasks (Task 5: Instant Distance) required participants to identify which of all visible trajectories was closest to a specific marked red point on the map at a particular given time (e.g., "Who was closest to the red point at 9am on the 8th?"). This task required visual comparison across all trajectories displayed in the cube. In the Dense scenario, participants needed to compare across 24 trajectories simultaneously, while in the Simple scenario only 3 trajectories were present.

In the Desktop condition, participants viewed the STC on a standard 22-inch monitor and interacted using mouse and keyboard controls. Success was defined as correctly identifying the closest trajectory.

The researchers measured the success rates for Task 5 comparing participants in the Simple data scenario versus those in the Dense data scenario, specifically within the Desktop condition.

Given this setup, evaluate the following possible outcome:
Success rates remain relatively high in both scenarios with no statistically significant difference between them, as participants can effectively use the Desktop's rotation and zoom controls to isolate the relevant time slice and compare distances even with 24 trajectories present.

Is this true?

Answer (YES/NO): NO